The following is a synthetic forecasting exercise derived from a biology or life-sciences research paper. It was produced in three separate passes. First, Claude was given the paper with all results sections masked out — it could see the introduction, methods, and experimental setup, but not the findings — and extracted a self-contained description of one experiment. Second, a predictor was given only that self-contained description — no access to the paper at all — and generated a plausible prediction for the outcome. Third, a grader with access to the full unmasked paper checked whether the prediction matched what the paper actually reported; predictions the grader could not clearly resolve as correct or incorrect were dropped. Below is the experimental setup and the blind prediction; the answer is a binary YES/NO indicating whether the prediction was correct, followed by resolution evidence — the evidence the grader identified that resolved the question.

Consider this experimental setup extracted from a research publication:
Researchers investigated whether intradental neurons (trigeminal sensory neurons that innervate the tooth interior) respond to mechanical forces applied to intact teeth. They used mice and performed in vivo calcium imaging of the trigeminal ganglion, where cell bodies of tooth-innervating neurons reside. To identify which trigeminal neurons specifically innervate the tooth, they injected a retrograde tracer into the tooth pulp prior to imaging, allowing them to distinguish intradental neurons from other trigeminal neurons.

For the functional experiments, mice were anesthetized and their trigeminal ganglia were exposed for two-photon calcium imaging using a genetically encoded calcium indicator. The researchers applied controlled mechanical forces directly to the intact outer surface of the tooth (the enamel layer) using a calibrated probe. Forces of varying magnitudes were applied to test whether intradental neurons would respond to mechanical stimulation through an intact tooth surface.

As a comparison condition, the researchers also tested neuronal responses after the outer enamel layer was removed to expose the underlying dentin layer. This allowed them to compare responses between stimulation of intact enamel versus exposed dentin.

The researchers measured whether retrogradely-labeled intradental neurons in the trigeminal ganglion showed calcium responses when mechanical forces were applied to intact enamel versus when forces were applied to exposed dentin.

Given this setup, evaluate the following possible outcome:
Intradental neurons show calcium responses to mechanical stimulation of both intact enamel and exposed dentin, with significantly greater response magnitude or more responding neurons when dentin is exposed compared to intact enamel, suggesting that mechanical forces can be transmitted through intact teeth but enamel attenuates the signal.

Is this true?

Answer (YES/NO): NO